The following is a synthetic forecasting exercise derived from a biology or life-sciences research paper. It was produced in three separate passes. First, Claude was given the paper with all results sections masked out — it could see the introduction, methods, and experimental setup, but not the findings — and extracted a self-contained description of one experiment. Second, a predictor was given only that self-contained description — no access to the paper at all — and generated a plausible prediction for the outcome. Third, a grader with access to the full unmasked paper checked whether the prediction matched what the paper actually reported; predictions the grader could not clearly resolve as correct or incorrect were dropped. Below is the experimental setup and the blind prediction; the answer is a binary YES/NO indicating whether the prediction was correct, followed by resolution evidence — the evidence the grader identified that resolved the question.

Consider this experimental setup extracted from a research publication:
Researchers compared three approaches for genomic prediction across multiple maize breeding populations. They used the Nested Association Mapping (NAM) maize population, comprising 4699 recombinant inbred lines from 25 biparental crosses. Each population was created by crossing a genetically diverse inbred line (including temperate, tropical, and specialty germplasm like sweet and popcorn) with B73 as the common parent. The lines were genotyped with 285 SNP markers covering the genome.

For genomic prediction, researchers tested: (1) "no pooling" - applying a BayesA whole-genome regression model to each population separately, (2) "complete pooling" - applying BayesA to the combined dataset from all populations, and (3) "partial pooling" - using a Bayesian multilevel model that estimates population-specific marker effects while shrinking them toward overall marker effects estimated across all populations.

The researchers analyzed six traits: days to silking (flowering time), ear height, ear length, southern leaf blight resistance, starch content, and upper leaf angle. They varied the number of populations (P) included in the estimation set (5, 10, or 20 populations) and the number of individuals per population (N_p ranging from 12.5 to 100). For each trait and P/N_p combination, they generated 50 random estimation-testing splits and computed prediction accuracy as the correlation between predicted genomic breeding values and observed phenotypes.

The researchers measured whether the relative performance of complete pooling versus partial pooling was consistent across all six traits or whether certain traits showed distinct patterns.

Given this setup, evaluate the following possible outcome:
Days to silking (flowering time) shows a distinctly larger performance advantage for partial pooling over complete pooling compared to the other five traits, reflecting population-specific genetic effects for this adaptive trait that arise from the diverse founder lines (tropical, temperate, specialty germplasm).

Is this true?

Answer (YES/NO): NO